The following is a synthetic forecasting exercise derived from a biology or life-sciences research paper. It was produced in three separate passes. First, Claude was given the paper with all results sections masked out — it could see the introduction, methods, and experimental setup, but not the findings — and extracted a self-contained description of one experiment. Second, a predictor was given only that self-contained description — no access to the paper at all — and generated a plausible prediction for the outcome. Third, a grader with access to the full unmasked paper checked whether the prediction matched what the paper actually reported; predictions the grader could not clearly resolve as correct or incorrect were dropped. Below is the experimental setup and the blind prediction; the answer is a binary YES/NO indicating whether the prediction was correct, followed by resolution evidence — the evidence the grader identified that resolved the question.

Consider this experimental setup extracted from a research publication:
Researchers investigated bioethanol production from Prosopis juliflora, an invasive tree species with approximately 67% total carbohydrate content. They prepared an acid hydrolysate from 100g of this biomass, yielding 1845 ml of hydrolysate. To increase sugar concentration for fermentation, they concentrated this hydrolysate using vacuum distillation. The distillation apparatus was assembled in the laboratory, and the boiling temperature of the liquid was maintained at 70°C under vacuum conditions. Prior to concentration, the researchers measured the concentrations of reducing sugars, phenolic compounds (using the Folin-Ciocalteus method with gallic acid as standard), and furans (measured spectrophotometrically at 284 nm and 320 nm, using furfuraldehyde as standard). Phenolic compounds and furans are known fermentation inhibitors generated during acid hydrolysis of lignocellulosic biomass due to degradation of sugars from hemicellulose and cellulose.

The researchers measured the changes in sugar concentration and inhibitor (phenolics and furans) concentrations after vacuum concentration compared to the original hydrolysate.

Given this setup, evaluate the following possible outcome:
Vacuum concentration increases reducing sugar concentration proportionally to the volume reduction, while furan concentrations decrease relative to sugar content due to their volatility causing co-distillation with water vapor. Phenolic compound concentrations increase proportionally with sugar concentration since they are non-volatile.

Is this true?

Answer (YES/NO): YES